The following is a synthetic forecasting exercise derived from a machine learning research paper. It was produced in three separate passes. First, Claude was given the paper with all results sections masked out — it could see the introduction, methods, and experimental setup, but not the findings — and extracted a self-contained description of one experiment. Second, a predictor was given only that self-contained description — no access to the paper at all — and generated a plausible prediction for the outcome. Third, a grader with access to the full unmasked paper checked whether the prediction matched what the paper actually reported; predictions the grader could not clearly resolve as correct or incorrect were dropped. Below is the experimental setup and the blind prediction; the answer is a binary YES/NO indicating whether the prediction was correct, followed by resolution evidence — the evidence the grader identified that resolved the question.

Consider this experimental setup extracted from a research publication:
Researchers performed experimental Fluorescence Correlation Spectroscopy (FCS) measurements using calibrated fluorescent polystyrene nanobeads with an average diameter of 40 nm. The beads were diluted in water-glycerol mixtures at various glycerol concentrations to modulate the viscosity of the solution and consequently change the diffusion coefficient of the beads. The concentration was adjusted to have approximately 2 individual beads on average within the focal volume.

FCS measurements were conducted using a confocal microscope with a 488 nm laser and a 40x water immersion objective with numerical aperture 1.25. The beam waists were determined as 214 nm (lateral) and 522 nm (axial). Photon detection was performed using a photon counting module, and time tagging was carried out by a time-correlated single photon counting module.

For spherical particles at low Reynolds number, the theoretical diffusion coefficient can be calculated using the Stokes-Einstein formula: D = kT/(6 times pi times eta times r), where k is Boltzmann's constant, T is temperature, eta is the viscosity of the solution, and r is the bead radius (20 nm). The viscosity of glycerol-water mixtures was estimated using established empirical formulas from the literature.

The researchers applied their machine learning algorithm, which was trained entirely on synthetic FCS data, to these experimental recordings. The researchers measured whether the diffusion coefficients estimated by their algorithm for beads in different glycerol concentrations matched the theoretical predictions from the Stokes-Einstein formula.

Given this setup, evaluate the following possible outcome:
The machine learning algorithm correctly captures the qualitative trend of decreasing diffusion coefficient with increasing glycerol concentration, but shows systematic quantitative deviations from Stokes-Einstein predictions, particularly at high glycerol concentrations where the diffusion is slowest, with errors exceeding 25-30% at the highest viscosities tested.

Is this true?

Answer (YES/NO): NO